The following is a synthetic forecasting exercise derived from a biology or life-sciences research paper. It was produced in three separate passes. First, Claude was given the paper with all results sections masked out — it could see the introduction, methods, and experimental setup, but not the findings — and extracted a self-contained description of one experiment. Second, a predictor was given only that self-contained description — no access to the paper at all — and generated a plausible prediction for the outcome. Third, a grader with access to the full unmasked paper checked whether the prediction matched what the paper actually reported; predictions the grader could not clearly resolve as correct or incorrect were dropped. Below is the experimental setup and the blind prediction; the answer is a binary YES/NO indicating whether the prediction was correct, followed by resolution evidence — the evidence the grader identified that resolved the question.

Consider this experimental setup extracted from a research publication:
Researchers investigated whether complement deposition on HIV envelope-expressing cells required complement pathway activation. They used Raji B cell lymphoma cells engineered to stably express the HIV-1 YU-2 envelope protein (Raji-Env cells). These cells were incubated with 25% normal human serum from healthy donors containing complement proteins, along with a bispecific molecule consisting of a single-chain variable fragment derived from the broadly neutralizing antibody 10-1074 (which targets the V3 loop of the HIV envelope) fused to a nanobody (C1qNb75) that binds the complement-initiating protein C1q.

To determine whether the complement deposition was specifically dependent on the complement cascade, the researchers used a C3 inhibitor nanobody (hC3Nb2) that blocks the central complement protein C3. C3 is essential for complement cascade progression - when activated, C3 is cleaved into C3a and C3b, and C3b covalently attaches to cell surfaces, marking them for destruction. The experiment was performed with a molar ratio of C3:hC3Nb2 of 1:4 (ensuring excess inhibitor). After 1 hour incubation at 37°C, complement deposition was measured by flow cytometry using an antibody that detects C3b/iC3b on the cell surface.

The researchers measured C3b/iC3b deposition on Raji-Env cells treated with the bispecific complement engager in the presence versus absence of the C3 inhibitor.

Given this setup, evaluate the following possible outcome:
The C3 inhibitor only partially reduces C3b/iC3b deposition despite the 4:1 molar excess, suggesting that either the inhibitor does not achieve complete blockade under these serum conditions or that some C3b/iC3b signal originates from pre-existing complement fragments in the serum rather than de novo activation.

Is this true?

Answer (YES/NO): NO